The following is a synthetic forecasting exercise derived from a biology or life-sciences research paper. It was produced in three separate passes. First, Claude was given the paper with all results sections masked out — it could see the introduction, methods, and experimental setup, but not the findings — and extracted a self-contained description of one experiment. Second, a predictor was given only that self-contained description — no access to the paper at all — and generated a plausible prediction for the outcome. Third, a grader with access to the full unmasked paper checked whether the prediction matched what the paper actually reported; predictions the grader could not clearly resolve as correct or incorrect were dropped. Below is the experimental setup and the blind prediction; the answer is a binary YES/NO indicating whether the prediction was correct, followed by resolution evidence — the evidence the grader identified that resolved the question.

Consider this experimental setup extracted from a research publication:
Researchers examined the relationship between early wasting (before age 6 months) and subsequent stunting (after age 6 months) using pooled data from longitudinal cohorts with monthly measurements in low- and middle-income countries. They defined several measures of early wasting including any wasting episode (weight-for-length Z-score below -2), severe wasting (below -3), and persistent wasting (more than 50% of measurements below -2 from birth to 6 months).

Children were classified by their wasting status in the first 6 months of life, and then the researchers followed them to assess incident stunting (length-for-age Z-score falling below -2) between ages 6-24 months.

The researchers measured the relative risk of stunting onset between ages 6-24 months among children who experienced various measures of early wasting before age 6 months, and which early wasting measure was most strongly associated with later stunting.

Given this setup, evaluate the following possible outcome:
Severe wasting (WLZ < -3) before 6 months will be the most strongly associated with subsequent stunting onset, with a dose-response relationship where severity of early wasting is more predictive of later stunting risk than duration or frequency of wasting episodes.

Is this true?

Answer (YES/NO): NO